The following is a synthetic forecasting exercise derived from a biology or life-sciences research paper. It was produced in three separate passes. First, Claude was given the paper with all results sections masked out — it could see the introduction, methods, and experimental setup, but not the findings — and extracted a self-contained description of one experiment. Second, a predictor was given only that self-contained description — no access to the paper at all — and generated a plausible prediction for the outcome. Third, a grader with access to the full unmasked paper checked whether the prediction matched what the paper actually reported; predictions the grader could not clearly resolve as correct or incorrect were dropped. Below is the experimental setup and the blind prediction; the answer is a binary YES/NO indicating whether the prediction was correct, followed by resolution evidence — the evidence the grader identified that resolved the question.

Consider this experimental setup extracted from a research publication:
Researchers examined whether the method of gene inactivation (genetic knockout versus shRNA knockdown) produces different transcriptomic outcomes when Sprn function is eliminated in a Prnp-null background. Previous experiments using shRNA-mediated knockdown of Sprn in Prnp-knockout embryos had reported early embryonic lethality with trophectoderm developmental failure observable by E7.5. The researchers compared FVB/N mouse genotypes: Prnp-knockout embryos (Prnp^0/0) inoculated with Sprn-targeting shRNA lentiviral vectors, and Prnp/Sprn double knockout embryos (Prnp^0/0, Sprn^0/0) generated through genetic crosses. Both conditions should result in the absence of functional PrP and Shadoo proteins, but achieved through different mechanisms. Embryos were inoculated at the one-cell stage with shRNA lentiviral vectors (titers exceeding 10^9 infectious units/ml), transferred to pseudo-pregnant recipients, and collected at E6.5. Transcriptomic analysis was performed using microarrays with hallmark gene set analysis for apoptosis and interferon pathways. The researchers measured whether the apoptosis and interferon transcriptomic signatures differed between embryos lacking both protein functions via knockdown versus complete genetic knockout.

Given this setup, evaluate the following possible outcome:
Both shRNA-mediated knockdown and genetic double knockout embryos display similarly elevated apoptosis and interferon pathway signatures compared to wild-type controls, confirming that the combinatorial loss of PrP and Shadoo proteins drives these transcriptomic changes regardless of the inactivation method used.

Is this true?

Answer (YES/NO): NO